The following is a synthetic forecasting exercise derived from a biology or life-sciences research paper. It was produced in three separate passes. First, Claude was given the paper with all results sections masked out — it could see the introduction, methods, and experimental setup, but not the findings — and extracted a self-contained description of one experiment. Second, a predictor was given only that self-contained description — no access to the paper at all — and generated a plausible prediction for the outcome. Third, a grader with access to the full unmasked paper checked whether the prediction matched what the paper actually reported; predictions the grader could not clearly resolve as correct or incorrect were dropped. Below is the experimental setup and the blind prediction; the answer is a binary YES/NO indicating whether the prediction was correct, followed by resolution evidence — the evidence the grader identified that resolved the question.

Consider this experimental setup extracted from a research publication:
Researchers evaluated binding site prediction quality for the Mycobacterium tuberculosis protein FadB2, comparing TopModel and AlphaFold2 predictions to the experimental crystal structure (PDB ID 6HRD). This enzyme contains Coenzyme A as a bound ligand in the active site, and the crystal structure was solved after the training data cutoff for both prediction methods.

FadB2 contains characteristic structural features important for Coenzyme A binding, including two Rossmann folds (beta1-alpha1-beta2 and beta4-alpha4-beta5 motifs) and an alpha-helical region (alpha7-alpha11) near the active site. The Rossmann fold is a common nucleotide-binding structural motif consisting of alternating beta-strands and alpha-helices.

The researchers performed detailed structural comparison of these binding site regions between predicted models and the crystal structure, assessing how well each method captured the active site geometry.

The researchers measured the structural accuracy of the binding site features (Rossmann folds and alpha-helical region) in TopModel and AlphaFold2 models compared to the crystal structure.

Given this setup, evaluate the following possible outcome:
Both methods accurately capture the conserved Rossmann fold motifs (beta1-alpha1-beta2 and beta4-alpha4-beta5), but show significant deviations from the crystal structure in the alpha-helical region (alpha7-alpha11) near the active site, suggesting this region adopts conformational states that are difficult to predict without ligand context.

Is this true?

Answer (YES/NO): NO